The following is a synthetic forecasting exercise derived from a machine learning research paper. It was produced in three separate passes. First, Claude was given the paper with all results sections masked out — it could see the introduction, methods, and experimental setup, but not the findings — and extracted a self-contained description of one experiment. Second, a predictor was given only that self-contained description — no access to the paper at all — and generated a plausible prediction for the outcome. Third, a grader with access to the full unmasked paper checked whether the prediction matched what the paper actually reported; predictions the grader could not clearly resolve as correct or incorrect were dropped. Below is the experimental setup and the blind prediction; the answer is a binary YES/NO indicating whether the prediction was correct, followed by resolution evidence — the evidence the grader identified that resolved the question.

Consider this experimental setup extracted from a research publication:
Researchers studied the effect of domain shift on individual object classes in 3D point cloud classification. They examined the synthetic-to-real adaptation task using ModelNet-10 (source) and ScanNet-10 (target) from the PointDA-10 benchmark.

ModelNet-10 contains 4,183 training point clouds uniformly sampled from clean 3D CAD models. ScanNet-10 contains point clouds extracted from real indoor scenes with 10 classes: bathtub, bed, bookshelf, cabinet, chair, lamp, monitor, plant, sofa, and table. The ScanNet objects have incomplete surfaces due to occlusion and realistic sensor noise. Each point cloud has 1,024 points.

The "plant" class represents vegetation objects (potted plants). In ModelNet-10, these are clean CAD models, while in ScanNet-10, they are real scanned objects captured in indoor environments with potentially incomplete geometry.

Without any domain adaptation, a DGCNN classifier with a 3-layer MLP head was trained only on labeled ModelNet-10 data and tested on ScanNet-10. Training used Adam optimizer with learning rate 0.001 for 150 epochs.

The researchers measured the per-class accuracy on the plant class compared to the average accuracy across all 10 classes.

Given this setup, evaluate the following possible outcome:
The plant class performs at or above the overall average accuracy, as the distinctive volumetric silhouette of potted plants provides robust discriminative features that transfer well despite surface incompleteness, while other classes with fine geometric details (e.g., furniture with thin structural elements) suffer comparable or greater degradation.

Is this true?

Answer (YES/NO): YES